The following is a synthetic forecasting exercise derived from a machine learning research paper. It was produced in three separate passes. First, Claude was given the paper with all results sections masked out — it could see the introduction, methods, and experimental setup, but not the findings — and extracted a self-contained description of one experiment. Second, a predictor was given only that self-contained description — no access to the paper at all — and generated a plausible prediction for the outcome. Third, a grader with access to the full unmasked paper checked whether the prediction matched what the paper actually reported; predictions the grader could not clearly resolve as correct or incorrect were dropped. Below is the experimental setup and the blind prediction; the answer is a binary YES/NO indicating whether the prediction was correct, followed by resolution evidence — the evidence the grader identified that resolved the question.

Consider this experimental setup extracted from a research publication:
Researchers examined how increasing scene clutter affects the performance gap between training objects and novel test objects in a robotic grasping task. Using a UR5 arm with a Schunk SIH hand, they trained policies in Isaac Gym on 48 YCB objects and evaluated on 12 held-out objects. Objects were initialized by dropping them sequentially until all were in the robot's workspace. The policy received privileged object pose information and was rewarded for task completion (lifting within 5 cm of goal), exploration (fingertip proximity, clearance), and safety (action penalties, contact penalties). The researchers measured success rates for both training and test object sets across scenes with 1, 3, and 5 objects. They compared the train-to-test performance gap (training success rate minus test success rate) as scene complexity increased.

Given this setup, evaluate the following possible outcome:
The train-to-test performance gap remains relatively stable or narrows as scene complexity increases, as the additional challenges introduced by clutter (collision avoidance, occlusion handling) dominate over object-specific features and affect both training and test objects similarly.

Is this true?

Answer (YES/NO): YES